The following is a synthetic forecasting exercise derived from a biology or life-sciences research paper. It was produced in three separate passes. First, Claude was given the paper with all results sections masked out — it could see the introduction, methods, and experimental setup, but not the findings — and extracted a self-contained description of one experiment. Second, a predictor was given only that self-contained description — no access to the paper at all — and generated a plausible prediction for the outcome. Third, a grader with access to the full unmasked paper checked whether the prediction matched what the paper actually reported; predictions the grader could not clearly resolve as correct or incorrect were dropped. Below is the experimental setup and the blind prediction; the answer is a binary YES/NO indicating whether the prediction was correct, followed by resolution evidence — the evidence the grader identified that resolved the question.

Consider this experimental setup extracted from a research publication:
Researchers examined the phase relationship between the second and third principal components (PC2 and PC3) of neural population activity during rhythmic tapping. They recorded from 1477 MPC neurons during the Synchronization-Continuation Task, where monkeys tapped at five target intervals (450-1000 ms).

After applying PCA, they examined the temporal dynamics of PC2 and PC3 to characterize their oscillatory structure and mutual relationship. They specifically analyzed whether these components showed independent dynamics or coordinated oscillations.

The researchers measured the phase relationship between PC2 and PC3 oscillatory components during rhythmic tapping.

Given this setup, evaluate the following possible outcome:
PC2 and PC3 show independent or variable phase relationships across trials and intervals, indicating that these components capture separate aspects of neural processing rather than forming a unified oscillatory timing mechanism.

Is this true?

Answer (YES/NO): NO